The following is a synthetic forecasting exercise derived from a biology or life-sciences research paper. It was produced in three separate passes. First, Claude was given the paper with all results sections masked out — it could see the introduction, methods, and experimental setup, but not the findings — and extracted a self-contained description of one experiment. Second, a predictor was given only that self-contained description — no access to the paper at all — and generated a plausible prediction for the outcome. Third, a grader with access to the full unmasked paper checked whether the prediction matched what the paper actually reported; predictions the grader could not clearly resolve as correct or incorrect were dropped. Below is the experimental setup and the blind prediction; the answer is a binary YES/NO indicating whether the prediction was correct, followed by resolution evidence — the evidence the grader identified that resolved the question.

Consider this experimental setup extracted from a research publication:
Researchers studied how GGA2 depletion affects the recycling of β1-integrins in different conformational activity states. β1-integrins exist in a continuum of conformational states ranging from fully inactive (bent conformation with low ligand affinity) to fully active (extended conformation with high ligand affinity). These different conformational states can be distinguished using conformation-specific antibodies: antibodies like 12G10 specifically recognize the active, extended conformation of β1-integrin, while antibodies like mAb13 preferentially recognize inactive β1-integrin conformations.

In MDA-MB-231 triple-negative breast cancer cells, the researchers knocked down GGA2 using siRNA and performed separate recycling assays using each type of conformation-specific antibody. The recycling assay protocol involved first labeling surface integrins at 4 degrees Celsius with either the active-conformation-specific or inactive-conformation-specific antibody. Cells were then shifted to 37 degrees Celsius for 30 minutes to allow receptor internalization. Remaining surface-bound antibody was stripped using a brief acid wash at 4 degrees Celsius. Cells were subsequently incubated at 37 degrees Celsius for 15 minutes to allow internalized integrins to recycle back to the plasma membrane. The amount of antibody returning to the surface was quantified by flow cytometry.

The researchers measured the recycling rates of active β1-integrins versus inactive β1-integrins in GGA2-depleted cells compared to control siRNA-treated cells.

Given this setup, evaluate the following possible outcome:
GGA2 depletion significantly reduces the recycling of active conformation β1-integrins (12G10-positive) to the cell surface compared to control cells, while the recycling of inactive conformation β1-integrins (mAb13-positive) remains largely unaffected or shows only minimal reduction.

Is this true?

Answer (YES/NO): YES